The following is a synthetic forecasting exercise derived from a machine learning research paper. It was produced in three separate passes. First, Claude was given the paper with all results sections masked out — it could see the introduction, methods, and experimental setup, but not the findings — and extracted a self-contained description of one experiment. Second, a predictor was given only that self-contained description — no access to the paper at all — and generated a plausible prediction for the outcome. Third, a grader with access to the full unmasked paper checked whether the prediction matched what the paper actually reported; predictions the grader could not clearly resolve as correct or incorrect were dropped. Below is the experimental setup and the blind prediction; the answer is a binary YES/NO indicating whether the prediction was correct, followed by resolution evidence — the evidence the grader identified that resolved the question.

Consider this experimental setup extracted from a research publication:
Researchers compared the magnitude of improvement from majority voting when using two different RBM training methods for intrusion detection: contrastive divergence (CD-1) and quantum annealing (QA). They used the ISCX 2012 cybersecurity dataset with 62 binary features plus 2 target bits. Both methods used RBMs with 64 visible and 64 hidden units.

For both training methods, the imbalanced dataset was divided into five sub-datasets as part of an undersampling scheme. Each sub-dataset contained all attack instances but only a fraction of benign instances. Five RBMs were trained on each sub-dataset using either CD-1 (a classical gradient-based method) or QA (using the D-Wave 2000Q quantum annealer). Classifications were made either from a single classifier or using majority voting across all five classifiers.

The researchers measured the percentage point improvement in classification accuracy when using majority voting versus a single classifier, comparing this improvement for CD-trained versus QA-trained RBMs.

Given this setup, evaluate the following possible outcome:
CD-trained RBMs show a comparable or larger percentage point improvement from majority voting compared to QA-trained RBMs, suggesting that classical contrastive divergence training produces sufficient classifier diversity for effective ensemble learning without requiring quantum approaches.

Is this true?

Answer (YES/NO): NO